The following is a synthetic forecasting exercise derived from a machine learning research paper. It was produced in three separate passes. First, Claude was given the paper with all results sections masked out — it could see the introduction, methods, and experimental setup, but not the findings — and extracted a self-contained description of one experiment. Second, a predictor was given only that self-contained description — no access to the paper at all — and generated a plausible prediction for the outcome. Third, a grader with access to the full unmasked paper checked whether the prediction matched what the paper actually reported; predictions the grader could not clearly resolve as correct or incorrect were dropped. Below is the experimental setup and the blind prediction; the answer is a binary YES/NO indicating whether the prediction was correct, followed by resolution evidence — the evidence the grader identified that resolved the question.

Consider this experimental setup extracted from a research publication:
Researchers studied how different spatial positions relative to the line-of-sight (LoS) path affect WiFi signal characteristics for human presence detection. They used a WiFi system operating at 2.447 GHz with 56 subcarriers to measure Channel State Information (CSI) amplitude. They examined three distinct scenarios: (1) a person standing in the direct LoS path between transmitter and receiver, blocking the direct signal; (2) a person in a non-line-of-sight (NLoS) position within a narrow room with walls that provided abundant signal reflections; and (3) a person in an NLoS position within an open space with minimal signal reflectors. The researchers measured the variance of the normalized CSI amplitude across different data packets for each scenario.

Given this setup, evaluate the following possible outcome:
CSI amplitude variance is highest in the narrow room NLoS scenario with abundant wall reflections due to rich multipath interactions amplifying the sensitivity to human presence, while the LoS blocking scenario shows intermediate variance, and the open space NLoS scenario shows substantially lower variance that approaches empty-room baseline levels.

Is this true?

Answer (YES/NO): NO